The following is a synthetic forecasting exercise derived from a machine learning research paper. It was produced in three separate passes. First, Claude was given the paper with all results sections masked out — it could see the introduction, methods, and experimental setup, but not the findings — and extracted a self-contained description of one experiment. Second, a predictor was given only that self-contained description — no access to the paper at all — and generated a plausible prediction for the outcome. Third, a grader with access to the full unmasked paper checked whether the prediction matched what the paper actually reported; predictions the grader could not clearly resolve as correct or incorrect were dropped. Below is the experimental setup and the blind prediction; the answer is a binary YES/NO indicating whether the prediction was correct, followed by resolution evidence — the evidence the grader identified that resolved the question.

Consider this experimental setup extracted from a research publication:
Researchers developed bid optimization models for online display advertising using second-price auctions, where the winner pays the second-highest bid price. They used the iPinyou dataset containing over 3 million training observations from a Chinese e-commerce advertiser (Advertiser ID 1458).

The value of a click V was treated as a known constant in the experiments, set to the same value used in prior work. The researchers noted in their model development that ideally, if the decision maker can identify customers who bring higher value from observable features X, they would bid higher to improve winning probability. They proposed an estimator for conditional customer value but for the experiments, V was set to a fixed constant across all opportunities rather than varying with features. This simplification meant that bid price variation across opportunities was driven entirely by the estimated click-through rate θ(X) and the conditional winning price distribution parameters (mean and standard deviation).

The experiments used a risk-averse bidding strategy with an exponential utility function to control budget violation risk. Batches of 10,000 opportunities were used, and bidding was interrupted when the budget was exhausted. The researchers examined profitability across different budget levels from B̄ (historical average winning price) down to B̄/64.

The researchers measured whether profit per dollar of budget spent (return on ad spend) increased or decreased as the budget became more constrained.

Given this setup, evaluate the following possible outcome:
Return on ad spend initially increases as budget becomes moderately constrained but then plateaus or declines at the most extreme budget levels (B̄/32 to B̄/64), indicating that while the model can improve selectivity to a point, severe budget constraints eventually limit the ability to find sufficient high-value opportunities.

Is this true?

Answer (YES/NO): NO